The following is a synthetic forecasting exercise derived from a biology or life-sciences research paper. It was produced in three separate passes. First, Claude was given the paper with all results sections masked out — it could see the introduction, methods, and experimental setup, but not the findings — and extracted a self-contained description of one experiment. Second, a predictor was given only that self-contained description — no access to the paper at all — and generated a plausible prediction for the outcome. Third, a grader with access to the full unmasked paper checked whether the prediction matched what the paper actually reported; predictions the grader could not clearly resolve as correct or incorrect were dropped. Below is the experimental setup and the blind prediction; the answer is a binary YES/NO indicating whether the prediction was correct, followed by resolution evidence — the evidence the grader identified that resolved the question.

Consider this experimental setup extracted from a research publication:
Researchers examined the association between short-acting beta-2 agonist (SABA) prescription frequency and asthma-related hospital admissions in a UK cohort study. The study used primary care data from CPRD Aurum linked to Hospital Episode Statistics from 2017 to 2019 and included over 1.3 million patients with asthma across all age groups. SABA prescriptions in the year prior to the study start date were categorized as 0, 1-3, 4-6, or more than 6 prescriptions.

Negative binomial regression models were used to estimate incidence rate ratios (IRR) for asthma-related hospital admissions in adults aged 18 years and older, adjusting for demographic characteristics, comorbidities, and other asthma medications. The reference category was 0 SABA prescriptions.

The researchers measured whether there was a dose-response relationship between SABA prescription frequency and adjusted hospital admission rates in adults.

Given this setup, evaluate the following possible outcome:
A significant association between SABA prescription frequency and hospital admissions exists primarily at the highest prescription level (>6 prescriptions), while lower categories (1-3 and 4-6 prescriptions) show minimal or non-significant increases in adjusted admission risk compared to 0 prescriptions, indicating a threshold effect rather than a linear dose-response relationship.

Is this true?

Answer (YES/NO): NO